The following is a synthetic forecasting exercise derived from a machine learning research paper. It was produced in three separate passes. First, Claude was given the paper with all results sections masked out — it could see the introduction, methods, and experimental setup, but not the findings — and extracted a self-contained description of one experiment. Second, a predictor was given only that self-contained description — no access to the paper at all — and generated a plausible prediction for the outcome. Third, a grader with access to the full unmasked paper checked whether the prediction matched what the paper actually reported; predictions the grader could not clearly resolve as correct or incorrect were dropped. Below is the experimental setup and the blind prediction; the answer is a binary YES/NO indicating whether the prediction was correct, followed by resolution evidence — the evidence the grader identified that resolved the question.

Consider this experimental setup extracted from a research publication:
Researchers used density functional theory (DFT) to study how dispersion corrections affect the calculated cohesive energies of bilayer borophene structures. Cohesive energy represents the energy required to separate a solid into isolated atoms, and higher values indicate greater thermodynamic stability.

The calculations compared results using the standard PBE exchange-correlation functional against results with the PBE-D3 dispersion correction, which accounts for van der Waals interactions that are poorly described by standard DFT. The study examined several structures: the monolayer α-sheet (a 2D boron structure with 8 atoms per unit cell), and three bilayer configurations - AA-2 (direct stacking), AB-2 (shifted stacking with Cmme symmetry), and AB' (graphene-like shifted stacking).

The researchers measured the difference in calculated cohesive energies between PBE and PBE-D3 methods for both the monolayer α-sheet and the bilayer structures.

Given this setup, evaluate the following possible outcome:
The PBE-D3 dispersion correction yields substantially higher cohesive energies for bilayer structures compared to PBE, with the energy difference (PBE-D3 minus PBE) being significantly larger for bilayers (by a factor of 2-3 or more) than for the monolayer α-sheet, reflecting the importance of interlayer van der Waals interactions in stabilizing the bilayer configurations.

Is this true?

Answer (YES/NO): NO